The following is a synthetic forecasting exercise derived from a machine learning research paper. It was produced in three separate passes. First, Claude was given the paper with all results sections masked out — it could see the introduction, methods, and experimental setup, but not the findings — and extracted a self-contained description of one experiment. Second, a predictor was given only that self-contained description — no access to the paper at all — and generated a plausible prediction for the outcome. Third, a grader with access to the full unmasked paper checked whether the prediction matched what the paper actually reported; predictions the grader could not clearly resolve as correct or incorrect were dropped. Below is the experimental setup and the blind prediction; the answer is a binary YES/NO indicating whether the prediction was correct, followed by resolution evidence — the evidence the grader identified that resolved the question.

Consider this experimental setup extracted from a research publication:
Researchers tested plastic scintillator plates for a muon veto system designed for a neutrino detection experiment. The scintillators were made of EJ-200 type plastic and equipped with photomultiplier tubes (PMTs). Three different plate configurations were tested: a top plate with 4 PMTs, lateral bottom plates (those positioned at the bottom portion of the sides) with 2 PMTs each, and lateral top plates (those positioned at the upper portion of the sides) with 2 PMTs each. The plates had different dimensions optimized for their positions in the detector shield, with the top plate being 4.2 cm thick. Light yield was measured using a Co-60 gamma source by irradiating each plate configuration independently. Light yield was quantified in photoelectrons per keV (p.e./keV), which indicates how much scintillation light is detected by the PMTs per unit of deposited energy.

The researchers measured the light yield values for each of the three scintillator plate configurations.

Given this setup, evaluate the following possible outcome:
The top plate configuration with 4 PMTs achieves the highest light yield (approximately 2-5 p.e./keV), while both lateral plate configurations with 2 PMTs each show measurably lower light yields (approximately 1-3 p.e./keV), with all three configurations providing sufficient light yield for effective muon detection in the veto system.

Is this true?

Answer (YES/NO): NO